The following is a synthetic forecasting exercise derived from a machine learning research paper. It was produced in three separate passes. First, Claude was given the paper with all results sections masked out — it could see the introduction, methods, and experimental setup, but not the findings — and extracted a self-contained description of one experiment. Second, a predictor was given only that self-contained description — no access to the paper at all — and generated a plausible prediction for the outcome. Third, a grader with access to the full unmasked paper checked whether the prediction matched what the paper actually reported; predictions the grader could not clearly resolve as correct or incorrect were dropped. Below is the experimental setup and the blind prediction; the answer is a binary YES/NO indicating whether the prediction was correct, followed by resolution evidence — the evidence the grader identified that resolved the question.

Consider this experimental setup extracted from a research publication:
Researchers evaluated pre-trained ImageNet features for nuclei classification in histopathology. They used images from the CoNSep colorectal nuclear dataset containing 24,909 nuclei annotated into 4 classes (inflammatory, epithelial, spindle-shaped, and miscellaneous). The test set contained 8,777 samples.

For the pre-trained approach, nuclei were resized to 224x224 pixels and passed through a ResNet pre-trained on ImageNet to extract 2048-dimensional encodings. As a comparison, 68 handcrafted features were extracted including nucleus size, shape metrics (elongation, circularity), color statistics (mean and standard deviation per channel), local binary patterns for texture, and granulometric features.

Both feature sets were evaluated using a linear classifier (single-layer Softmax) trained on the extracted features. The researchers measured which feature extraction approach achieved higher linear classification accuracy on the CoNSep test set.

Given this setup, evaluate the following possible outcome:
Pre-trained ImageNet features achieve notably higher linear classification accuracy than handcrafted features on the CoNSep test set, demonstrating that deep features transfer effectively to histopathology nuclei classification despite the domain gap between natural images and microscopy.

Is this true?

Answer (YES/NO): NO